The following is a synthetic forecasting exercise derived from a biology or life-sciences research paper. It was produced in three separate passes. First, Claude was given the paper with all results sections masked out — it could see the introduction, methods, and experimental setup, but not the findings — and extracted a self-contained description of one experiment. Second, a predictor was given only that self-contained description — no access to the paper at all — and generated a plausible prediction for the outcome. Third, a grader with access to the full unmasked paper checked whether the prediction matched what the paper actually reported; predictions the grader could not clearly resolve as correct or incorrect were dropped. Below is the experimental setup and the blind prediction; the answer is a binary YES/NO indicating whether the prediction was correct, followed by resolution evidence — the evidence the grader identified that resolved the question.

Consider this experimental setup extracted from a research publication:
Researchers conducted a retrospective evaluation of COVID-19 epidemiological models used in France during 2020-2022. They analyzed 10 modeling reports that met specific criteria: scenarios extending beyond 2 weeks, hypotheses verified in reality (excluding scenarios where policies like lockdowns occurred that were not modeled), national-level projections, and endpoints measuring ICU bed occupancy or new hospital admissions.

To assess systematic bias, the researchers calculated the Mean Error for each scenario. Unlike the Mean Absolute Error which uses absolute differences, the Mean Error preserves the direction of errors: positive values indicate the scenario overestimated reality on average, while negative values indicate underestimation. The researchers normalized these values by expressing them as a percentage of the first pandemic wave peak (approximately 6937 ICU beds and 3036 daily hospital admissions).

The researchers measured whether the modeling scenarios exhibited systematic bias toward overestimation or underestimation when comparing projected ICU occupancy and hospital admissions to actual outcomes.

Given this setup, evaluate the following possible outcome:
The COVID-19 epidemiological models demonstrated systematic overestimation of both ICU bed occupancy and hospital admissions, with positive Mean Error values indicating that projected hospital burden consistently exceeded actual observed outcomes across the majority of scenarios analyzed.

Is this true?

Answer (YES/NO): YES